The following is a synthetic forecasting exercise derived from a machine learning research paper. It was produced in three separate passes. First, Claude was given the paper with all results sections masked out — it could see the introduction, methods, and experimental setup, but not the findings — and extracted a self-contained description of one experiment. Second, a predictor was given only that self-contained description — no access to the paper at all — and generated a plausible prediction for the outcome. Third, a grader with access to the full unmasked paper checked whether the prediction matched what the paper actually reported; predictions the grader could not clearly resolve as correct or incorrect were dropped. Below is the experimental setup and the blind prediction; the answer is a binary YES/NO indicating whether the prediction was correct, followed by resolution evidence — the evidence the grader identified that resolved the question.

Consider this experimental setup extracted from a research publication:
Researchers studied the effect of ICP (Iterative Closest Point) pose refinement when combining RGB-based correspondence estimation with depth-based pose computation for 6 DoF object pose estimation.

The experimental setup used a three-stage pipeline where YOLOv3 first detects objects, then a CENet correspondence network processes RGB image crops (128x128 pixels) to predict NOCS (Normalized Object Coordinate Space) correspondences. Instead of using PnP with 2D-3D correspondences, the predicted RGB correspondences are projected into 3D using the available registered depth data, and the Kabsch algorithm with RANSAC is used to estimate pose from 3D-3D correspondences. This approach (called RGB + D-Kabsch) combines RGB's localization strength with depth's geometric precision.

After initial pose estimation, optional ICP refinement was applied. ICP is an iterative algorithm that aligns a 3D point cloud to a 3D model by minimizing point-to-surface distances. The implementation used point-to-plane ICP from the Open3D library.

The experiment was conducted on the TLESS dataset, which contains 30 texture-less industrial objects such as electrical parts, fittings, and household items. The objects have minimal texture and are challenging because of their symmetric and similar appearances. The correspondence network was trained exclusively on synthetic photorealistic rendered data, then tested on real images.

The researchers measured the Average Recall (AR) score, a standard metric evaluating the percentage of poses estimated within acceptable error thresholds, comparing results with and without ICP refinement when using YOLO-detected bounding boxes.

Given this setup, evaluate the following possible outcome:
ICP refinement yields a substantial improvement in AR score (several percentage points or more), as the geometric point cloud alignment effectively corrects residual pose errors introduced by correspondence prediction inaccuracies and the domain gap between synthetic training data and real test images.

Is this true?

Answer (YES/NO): NO